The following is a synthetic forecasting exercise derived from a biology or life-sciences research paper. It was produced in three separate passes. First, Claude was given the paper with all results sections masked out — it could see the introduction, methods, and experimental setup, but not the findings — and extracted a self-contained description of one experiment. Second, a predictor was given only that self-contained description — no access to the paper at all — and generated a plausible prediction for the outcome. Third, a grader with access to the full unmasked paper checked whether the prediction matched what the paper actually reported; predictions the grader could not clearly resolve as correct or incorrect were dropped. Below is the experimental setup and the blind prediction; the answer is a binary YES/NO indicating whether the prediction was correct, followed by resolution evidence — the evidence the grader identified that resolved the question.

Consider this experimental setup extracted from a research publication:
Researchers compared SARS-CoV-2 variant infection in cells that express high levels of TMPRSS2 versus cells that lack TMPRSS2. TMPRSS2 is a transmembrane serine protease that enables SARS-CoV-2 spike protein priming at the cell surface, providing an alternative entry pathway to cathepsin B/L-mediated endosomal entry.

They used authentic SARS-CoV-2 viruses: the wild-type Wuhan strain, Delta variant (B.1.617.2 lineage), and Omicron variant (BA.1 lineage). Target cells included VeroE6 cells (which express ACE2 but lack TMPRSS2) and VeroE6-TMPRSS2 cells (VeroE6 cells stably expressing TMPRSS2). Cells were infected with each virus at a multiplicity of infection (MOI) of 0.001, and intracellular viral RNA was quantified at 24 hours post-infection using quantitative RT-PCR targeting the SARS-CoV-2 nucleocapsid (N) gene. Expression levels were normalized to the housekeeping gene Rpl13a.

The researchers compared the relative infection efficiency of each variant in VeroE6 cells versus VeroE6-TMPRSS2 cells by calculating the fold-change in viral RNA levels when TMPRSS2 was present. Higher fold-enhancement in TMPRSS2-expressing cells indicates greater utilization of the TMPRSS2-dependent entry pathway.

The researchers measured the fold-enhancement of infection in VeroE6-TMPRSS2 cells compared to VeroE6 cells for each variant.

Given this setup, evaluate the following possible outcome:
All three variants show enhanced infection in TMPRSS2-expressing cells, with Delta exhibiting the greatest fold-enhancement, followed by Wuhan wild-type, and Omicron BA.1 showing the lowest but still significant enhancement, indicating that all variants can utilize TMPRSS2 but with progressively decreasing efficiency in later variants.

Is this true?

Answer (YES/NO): NO